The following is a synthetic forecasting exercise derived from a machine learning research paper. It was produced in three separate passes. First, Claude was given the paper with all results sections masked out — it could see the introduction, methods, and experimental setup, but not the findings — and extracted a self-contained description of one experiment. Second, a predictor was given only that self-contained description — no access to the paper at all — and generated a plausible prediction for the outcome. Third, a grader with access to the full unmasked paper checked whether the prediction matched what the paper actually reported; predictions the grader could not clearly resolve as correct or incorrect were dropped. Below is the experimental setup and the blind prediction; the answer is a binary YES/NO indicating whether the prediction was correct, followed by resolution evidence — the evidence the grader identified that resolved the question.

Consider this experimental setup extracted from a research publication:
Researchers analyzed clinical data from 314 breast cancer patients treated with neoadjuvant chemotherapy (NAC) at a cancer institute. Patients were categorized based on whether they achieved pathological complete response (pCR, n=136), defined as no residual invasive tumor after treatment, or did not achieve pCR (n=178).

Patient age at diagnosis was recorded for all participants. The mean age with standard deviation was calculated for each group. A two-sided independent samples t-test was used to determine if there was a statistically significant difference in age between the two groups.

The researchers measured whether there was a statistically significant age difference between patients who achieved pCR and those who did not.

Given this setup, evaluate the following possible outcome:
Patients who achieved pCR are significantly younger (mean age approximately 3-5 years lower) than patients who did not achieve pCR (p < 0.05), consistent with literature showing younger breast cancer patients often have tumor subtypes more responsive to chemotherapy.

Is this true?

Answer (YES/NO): NO